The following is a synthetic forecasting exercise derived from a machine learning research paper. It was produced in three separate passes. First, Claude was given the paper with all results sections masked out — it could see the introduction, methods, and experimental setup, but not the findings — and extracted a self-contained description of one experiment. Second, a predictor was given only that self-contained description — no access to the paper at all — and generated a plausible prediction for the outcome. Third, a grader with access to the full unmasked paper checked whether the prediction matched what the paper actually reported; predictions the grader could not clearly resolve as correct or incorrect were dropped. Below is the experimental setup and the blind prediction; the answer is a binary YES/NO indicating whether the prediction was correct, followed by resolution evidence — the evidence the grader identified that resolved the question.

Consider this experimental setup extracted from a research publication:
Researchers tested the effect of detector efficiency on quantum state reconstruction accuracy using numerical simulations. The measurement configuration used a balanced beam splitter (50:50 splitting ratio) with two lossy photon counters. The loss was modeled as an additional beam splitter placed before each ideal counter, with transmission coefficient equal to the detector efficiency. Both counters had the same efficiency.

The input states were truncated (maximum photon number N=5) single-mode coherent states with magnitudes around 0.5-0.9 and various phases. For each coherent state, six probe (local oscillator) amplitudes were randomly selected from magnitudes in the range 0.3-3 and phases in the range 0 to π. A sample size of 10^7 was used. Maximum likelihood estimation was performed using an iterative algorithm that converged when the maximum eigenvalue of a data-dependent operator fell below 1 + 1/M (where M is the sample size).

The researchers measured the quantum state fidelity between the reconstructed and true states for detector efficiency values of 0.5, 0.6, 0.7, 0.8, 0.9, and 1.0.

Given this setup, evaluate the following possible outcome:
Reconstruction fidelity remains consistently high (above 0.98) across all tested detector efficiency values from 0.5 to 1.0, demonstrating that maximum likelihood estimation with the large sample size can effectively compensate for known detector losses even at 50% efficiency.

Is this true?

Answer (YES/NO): YES